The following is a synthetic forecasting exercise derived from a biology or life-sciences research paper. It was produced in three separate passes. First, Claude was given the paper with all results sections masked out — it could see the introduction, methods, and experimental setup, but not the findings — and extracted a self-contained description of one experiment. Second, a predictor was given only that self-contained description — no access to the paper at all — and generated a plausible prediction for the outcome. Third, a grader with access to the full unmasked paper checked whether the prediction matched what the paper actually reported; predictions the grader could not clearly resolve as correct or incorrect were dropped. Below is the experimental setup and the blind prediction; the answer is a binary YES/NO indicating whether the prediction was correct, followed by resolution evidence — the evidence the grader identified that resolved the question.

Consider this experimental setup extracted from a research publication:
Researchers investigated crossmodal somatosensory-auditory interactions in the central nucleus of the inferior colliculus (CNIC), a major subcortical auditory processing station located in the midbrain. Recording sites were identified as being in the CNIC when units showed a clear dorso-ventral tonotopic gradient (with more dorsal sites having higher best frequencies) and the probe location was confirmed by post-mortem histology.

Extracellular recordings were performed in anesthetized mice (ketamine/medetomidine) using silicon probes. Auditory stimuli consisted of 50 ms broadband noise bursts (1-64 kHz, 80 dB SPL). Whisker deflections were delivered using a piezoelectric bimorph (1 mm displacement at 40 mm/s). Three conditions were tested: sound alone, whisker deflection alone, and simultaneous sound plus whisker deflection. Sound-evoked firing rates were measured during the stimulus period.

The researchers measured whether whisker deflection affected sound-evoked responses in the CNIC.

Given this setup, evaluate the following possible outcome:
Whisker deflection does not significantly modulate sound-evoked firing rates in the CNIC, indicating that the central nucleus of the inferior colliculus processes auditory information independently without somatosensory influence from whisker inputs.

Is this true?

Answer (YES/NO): YES